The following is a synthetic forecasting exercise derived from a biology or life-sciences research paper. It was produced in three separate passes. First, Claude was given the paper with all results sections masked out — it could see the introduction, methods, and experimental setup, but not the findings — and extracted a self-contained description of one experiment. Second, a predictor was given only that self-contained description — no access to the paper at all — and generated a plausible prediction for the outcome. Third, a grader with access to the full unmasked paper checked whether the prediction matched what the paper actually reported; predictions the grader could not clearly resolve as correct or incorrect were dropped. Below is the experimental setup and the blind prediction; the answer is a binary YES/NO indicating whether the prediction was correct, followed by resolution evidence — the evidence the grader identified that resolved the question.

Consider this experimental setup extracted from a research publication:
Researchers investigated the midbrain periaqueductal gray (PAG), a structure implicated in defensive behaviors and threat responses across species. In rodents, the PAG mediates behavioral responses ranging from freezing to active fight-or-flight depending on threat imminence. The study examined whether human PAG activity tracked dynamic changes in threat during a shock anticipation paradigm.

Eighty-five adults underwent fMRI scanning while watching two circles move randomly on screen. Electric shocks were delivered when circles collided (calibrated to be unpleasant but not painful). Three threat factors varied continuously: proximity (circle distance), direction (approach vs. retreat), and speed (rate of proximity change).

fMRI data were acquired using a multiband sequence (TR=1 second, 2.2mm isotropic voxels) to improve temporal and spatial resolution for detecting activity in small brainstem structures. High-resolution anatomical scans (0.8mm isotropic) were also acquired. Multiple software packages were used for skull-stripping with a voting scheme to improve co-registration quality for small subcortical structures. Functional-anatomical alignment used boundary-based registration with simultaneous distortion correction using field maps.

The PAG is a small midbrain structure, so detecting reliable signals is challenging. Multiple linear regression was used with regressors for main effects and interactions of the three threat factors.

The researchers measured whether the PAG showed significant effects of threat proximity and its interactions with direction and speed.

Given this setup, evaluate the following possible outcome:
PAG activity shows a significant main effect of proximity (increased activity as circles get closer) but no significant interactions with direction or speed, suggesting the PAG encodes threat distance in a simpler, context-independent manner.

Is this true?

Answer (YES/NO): NO